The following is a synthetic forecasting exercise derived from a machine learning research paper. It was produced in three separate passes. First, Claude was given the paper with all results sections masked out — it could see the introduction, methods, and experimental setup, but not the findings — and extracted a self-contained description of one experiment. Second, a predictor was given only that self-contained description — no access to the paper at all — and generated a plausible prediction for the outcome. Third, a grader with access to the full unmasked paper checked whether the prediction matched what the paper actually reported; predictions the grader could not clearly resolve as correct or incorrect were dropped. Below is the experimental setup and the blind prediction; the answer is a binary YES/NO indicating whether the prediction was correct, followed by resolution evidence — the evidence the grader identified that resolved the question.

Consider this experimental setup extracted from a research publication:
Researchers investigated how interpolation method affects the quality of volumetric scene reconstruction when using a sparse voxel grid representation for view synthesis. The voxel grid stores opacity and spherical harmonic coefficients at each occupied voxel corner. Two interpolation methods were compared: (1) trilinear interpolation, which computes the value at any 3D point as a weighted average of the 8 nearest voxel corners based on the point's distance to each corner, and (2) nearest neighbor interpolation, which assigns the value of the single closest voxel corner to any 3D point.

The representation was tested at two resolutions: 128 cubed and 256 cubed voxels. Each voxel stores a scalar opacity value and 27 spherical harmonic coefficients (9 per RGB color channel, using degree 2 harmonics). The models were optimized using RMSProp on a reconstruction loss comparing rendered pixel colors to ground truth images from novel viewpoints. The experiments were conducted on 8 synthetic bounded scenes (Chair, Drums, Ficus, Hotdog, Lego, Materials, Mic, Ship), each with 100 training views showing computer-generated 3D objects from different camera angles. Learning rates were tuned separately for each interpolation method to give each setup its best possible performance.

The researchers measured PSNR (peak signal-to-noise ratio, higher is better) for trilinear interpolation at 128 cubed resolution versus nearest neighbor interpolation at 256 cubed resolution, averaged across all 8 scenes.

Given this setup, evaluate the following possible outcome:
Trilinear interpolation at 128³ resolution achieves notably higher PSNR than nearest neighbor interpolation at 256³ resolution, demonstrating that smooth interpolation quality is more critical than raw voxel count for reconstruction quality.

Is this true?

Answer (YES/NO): YES